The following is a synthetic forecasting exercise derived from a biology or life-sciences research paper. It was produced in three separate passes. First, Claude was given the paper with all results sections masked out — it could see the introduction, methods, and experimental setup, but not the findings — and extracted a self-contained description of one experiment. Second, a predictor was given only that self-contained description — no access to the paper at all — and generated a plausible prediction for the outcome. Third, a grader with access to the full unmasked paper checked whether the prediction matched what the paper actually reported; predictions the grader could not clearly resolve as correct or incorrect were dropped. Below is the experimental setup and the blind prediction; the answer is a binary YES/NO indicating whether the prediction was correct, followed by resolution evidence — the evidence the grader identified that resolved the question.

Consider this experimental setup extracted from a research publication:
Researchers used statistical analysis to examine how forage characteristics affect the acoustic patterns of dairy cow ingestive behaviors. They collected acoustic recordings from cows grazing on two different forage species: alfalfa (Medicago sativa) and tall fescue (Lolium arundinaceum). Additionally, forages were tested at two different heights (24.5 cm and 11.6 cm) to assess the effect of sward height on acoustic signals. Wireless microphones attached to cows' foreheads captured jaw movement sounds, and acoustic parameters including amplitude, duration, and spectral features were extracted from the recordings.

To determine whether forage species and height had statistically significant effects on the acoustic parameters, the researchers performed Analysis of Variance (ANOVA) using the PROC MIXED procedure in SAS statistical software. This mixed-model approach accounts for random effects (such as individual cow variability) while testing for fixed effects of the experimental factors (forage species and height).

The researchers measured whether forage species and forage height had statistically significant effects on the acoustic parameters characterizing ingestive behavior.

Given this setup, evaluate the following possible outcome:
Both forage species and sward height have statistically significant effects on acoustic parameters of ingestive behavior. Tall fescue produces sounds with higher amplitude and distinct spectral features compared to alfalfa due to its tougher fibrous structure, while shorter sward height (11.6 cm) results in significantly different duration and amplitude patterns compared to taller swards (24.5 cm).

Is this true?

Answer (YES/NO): NO